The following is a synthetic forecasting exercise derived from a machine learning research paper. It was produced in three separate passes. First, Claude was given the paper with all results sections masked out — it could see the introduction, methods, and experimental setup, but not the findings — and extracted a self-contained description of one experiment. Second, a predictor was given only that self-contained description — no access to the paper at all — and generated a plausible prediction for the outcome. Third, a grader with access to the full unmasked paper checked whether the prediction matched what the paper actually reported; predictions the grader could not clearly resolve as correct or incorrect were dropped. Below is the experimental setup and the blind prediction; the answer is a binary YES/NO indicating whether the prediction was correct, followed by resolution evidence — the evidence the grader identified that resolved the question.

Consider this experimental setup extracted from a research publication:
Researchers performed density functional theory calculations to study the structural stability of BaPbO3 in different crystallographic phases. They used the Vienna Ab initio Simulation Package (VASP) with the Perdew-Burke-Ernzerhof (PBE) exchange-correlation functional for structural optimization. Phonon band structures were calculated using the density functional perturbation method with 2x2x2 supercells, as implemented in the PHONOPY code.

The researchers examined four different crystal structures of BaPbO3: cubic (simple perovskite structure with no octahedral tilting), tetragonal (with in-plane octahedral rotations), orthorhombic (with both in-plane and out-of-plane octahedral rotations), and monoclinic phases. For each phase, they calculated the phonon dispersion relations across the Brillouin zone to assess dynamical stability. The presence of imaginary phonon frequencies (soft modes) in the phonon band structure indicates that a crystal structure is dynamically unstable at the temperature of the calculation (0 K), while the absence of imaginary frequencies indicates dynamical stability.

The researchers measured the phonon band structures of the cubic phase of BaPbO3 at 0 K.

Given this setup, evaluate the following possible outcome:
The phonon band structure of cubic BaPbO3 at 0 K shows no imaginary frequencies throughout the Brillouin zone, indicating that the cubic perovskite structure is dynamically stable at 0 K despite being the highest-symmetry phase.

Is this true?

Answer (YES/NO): NO